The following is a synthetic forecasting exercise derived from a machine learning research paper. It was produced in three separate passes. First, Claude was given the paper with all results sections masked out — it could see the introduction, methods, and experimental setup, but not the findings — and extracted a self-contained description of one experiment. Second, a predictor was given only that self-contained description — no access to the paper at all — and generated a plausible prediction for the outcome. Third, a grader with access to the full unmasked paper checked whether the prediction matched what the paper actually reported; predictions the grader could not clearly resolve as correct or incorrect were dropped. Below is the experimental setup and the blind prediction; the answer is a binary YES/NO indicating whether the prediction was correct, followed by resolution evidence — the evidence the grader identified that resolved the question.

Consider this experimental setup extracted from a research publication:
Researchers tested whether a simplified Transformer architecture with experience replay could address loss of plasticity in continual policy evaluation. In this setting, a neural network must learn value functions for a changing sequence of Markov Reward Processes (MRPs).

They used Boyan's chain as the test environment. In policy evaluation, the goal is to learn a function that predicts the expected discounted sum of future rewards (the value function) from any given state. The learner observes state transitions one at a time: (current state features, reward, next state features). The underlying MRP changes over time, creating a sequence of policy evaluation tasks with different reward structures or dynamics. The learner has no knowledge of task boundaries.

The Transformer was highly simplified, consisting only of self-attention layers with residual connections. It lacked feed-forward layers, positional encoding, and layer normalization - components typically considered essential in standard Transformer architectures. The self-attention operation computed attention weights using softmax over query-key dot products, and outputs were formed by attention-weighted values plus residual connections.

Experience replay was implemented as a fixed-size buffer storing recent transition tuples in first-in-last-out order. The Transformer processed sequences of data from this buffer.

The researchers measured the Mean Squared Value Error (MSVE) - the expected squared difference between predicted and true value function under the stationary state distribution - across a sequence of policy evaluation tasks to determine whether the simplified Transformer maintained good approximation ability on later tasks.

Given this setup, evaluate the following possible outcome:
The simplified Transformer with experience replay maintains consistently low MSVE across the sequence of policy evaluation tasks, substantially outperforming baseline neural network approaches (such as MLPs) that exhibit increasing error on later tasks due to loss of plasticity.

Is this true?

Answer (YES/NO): YES